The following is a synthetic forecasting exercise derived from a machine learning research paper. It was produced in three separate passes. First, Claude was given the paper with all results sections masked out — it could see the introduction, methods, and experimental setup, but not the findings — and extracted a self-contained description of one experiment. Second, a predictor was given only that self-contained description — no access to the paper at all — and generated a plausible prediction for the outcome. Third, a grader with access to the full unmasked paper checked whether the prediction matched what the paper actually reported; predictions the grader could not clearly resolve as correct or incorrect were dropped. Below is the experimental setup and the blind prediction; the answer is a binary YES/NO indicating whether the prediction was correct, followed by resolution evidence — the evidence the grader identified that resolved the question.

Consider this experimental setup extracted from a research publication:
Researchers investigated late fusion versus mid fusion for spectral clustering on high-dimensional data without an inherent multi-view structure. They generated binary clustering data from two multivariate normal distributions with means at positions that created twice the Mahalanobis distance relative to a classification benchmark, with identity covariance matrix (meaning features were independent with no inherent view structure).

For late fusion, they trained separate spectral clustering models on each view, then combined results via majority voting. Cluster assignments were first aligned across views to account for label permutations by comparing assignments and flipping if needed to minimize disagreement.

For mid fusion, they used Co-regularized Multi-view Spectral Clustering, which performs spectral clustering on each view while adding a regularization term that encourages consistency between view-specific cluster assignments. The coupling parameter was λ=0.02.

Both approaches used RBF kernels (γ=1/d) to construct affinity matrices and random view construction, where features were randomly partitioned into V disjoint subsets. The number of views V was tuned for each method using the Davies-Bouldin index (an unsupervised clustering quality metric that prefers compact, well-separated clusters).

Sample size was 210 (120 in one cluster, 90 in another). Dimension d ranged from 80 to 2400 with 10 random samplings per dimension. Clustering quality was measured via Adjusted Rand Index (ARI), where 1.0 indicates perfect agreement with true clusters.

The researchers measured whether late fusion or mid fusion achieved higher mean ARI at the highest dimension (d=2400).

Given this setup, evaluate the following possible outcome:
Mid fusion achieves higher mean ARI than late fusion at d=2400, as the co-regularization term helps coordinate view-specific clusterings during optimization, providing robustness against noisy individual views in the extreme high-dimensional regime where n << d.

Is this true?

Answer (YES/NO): YES